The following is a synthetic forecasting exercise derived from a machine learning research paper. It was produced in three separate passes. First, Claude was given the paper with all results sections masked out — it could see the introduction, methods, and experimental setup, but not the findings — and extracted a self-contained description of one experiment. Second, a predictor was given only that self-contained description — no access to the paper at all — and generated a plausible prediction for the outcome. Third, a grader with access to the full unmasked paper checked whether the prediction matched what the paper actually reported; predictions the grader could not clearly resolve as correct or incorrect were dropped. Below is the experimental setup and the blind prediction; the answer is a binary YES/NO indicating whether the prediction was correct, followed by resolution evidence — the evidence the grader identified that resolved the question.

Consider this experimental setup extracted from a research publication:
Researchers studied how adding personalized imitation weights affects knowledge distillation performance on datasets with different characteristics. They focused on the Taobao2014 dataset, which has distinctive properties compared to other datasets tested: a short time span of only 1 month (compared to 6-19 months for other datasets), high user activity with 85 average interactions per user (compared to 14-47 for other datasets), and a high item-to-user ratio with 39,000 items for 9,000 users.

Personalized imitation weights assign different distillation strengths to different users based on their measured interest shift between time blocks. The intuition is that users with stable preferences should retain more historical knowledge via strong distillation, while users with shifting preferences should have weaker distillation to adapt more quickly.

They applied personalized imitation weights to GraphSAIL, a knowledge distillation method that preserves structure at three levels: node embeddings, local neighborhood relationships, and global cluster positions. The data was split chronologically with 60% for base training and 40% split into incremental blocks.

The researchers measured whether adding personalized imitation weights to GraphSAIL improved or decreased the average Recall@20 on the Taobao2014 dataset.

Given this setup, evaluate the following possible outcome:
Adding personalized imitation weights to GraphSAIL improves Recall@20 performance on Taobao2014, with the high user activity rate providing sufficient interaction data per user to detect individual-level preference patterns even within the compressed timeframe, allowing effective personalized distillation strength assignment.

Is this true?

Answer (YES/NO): NO